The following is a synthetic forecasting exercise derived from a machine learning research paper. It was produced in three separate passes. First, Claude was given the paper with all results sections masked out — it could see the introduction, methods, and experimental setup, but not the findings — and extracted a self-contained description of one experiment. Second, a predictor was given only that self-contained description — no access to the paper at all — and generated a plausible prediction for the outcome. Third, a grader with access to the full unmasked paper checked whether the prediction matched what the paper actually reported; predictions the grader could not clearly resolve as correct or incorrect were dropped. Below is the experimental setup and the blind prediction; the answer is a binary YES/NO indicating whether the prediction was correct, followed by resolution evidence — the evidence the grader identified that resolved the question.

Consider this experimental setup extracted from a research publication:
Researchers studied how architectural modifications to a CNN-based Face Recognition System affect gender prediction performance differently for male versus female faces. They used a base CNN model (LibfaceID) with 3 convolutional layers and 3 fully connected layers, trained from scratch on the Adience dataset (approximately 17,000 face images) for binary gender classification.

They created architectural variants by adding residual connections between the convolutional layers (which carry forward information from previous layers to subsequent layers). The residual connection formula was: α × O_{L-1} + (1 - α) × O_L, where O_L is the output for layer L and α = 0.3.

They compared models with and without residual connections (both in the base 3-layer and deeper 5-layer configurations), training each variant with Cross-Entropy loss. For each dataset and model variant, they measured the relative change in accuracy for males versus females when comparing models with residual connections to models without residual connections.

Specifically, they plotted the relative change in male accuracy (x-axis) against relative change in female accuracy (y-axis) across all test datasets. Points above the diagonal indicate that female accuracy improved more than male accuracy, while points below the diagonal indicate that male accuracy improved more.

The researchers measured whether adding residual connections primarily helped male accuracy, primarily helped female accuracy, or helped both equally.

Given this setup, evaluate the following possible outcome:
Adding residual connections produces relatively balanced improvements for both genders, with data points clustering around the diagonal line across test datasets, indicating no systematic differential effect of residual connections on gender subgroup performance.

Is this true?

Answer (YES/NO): NO